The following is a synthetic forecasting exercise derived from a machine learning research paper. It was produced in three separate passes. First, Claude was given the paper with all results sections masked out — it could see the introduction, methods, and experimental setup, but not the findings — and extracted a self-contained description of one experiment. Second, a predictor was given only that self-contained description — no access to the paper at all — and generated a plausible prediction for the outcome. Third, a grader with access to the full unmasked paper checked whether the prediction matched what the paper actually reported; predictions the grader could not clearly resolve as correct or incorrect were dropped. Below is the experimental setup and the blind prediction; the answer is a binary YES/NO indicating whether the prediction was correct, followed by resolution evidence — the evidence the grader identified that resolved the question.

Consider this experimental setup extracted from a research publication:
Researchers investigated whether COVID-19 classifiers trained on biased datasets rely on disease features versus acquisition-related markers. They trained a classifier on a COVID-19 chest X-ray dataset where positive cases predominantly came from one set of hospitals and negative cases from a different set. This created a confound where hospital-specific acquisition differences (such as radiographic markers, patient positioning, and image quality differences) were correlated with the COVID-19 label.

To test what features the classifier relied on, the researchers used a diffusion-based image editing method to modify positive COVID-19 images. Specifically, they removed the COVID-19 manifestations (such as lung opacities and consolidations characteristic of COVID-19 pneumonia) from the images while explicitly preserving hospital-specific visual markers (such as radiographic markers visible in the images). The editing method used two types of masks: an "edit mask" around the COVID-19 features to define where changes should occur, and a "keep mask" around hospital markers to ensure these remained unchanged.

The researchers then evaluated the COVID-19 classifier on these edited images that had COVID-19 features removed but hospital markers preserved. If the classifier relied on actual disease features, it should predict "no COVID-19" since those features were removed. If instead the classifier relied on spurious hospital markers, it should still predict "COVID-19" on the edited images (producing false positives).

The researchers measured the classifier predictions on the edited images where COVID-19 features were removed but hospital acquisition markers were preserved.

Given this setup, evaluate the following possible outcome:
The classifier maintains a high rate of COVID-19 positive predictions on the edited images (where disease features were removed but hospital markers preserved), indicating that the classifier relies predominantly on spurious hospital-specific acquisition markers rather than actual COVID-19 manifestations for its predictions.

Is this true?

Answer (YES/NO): YES